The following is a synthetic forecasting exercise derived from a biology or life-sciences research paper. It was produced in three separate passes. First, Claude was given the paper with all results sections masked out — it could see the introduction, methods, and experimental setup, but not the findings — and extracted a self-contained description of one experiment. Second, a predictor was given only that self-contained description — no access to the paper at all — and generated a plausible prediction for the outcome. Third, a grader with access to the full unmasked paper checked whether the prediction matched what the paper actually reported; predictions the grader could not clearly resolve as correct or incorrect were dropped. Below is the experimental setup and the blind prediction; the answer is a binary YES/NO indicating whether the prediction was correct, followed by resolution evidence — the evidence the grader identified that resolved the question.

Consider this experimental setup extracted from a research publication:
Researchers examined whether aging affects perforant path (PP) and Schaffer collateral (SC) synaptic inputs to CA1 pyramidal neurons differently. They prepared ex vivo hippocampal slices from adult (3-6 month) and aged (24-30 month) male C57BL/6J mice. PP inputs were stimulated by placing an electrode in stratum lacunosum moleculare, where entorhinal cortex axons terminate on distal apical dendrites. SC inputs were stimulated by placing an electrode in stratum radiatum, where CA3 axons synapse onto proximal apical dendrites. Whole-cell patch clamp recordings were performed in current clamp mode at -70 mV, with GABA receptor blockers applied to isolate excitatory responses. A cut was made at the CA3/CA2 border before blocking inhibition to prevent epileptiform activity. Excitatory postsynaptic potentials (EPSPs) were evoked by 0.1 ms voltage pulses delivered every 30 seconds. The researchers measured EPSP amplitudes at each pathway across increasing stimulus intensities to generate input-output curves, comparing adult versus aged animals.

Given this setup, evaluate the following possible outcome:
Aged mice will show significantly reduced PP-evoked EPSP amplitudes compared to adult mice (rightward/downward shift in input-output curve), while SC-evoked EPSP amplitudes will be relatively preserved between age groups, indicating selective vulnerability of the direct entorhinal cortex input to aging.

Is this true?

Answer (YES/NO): NO